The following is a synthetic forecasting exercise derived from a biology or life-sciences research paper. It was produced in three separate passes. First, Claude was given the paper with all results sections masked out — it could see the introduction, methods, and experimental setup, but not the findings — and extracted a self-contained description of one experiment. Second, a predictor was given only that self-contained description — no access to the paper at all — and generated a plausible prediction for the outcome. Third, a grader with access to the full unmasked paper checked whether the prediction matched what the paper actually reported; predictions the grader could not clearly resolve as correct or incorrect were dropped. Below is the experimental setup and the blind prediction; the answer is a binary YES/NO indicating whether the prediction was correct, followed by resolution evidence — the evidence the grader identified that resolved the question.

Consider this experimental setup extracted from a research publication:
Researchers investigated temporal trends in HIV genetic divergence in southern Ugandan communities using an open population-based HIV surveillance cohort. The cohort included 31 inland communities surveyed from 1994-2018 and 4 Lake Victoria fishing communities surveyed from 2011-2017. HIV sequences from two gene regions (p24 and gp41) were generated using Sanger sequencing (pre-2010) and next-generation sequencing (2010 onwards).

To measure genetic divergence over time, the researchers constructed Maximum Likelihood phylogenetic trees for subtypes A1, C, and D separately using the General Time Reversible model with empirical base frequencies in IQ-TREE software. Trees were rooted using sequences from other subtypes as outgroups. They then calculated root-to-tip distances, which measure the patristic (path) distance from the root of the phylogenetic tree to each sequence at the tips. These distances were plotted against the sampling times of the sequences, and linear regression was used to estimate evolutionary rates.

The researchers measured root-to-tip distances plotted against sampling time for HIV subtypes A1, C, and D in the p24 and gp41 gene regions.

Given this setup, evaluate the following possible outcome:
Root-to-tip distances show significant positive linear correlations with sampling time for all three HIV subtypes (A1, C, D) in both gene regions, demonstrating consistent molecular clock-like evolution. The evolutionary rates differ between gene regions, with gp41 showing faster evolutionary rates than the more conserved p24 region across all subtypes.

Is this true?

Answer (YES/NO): NO